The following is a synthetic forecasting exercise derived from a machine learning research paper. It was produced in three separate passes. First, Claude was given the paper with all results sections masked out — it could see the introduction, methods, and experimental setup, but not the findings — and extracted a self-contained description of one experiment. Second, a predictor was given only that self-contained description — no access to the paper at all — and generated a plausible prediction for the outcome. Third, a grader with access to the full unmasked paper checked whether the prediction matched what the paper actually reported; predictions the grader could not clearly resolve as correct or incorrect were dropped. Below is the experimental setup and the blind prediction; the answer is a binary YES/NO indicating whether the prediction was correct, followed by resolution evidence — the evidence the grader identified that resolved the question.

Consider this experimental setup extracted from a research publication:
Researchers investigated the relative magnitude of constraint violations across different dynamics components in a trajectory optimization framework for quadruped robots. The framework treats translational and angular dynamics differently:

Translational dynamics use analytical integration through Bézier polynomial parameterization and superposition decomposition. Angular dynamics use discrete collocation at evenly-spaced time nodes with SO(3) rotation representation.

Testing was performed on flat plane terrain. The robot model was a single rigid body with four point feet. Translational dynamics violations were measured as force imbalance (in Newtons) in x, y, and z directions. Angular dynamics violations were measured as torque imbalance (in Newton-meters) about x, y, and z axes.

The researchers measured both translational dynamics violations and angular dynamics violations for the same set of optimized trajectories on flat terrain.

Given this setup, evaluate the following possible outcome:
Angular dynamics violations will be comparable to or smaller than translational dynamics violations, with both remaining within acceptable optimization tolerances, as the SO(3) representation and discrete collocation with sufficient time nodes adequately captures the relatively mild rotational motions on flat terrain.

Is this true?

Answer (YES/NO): NO